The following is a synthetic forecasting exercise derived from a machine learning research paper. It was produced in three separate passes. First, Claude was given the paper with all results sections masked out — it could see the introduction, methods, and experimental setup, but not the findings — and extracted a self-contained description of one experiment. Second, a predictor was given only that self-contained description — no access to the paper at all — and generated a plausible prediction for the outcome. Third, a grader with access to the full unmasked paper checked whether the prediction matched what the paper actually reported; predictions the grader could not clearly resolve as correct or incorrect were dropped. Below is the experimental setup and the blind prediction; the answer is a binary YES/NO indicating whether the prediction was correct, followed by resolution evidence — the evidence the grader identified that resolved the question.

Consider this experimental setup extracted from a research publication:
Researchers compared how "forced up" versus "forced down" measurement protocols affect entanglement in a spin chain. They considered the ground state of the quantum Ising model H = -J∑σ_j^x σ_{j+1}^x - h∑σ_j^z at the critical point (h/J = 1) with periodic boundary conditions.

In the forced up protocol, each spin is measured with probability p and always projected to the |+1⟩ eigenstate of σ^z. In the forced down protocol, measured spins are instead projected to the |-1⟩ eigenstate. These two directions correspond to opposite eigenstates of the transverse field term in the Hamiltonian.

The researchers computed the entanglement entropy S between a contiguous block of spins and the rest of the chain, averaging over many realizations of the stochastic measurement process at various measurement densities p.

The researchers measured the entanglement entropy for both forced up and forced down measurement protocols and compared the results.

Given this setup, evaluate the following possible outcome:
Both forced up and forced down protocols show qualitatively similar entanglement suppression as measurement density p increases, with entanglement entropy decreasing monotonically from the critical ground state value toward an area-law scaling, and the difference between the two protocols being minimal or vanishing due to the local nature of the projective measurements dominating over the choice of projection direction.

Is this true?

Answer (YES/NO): NO